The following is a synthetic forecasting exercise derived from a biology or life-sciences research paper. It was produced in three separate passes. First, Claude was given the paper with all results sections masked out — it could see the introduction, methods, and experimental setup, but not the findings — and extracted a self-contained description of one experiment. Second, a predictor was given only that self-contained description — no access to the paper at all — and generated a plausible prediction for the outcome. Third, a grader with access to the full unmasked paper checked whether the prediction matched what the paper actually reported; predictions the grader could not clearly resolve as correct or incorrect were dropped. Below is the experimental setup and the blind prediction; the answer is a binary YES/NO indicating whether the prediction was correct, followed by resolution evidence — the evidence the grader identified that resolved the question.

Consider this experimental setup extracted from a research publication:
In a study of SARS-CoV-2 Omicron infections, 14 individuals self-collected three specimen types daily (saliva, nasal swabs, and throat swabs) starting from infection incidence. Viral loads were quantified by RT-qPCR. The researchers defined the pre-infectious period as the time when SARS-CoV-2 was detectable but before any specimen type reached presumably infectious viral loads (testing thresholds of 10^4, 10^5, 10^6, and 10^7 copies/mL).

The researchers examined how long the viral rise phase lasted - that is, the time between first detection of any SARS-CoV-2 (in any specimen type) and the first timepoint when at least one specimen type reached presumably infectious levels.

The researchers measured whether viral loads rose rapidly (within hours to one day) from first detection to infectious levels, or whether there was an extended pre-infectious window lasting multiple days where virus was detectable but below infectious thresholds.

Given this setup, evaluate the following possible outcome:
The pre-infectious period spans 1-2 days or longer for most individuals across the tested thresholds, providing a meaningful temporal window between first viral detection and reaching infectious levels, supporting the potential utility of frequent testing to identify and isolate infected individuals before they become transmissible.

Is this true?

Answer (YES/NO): YES